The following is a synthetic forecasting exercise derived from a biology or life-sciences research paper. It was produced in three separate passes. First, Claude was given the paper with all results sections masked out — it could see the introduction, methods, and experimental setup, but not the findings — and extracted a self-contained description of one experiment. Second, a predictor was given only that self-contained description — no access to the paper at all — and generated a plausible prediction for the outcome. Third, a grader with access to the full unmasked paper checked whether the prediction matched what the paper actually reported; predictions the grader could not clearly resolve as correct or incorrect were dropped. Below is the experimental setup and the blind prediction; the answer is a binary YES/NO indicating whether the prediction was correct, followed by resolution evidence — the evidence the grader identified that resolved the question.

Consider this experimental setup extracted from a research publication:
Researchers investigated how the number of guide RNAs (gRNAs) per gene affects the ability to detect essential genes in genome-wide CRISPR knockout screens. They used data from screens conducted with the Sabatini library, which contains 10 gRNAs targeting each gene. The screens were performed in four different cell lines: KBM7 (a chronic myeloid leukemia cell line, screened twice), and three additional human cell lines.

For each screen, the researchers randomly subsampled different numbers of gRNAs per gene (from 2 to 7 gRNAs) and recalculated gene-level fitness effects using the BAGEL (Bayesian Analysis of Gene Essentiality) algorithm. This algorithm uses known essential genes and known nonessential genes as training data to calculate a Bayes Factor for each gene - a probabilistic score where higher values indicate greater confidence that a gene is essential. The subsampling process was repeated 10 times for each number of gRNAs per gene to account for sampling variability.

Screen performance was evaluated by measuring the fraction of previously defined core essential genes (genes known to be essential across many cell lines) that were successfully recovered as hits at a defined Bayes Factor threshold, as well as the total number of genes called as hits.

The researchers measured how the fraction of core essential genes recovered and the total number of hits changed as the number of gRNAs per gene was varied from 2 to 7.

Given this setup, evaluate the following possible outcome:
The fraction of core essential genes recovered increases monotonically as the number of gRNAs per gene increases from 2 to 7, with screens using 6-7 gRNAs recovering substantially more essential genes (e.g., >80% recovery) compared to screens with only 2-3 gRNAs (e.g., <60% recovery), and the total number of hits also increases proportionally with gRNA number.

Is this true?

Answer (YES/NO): NO